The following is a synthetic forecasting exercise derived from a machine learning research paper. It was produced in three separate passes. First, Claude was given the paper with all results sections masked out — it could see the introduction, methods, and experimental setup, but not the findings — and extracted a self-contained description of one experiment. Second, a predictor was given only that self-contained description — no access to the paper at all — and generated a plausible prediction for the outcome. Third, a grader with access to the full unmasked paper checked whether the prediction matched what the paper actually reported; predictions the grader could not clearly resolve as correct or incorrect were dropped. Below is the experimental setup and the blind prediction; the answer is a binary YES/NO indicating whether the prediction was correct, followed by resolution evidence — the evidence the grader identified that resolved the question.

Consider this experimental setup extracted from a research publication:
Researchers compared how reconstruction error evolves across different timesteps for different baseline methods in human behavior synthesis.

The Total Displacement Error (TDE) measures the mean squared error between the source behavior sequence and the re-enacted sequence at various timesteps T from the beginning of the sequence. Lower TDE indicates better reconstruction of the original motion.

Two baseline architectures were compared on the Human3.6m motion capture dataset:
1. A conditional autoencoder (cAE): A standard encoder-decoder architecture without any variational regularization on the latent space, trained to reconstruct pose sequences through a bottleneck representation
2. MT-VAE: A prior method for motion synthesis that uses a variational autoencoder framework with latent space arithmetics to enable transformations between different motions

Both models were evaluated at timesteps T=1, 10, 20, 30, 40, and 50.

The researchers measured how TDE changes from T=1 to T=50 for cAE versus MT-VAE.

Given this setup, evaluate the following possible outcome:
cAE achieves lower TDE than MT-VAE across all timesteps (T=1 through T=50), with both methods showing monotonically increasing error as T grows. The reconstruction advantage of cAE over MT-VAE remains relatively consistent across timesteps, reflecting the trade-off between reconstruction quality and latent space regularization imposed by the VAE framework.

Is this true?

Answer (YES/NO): NO